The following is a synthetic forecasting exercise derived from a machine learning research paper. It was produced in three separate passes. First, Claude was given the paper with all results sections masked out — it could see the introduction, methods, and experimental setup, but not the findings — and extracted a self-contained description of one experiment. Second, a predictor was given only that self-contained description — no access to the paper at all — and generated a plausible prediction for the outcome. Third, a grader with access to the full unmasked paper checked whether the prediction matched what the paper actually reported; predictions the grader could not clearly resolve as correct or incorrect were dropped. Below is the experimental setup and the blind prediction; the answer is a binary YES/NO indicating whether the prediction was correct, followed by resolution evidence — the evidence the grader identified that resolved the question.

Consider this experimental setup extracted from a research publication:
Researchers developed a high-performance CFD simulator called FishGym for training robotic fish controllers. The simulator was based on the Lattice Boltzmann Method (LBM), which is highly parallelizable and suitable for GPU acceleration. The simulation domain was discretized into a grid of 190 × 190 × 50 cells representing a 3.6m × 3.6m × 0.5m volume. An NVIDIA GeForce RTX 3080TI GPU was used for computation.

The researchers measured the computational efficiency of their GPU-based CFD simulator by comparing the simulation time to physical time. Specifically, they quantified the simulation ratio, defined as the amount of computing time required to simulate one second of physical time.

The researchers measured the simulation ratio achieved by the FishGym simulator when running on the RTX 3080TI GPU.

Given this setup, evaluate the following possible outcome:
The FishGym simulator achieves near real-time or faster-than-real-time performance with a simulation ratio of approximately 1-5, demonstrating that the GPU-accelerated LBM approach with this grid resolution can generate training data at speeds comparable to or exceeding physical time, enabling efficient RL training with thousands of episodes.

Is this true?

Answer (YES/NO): NO